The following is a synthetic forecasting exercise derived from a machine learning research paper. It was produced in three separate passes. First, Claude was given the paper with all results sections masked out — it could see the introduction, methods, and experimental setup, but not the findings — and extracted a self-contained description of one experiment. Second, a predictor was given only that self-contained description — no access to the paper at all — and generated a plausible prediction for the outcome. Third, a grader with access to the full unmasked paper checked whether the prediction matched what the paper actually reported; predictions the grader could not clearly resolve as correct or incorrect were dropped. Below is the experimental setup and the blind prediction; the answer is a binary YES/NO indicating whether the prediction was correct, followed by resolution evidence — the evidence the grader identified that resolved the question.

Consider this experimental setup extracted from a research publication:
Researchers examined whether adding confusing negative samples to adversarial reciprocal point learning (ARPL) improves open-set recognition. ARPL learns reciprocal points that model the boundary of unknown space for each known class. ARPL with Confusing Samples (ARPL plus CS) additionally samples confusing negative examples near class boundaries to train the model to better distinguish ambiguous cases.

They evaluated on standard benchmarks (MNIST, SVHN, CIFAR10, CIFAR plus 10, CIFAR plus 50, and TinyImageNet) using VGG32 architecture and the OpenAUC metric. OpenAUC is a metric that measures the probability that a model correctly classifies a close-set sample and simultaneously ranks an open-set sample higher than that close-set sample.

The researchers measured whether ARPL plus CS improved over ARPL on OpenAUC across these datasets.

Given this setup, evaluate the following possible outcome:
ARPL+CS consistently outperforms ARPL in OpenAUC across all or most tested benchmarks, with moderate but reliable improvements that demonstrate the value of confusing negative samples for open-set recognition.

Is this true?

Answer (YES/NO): YES